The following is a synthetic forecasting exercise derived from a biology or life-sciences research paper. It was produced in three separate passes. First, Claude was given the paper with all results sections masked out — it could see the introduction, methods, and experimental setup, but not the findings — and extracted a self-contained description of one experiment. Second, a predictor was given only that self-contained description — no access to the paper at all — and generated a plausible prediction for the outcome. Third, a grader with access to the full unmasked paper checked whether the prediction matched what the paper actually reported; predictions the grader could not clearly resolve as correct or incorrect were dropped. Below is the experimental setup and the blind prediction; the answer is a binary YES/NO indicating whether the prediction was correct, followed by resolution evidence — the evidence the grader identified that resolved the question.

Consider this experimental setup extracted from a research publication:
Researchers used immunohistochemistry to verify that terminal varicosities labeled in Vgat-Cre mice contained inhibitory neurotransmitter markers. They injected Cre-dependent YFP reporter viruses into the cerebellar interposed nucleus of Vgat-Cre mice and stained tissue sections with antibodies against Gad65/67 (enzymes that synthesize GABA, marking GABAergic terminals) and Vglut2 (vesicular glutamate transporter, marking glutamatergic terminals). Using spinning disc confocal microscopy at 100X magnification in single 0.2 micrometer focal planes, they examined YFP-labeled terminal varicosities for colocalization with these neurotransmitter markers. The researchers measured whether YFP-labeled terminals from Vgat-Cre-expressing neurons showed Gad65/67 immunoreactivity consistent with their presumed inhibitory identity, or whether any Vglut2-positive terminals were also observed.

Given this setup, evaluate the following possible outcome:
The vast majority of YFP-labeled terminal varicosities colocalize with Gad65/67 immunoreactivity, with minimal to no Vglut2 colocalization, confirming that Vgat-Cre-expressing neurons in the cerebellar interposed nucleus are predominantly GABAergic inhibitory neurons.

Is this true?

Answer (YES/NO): YES